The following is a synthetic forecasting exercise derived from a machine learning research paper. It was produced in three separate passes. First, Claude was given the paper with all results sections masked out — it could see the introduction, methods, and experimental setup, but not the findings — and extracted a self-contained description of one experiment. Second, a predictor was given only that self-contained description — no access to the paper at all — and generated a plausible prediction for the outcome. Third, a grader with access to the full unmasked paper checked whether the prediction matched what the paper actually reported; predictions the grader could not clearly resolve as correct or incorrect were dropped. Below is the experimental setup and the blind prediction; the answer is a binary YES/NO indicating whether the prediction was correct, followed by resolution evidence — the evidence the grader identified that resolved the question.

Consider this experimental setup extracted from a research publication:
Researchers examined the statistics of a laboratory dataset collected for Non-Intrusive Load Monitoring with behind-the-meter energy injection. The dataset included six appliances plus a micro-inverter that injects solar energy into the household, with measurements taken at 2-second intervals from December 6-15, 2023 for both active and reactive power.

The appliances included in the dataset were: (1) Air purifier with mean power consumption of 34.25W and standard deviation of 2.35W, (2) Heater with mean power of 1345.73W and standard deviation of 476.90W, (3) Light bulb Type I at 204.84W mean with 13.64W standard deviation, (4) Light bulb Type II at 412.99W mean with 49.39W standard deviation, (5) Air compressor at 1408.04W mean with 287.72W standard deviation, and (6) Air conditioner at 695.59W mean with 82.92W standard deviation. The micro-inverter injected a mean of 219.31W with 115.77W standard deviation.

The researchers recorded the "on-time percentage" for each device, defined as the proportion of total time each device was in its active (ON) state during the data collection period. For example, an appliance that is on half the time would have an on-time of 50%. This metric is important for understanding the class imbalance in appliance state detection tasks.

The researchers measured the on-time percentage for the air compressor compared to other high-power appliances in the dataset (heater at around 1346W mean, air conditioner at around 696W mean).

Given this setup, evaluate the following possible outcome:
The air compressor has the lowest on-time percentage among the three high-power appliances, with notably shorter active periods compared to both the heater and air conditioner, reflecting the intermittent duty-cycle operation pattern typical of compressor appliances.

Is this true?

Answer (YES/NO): YES